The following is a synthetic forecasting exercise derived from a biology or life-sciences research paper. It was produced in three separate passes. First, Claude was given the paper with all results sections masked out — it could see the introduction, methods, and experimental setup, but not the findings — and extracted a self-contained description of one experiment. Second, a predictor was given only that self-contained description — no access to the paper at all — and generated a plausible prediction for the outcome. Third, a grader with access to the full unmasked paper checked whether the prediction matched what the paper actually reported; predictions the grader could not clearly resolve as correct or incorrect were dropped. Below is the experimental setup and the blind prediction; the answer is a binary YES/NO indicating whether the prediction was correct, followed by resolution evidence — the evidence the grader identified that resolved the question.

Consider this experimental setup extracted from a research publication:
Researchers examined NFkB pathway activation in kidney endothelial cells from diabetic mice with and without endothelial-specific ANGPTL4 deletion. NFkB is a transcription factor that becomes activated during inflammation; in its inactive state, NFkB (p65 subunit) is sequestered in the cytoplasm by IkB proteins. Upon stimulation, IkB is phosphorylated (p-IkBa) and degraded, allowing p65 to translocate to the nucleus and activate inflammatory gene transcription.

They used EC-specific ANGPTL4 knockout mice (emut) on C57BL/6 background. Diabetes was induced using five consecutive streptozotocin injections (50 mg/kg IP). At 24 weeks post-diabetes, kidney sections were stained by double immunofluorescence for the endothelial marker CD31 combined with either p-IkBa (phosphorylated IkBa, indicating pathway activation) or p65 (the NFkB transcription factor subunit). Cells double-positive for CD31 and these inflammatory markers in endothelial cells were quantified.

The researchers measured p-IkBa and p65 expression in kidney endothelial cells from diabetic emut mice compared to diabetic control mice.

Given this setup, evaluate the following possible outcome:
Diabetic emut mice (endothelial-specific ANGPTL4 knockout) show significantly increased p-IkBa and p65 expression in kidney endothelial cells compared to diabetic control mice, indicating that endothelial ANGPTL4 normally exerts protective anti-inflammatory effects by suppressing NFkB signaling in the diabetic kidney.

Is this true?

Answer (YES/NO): NO